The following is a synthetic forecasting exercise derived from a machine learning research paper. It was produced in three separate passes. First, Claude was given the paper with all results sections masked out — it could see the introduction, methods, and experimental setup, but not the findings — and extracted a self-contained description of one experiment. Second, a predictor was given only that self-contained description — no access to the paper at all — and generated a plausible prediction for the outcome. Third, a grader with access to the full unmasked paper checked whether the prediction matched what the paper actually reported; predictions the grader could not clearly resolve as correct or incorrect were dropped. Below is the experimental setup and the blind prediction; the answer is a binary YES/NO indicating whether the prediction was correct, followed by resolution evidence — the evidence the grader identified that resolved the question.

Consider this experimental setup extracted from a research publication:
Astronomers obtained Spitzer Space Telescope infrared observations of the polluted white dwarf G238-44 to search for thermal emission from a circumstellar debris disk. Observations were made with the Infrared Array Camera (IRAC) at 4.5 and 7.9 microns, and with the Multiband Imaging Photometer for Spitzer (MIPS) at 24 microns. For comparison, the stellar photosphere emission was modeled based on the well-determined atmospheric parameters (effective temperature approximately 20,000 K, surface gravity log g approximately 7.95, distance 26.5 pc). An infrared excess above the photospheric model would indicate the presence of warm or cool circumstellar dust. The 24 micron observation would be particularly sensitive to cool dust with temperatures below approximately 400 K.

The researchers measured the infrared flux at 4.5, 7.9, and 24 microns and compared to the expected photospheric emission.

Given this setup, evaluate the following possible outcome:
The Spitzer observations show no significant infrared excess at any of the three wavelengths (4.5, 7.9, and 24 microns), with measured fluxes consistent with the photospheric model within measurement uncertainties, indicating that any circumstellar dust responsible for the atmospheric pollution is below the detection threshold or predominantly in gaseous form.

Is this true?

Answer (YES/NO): NO